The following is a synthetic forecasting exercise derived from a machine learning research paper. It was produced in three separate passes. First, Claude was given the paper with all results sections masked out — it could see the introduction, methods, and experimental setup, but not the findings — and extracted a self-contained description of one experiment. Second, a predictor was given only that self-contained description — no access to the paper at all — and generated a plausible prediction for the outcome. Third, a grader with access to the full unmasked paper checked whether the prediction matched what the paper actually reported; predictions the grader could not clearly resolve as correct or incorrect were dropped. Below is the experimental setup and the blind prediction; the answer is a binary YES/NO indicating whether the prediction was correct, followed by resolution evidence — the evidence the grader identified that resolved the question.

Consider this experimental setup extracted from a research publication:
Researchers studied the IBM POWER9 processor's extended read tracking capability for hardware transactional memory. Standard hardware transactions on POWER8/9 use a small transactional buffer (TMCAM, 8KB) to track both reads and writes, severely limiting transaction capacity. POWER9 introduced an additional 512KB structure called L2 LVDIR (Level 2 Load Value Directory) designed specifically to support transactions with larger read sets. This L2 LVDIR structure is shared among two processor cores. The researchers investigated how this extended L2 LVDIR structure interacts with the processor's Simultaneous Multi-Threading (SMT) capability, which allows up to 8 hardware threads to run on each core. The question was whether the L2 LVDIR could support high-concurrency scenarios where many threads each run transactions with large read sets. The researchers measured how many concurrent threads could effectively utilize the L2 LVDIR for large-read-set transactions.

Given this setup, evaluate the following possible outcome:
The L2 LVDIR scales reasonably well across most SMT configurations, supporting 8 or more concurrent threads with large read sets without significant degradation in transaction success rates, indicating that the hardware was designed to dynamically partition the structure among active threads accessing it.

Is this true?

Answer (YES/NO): NO